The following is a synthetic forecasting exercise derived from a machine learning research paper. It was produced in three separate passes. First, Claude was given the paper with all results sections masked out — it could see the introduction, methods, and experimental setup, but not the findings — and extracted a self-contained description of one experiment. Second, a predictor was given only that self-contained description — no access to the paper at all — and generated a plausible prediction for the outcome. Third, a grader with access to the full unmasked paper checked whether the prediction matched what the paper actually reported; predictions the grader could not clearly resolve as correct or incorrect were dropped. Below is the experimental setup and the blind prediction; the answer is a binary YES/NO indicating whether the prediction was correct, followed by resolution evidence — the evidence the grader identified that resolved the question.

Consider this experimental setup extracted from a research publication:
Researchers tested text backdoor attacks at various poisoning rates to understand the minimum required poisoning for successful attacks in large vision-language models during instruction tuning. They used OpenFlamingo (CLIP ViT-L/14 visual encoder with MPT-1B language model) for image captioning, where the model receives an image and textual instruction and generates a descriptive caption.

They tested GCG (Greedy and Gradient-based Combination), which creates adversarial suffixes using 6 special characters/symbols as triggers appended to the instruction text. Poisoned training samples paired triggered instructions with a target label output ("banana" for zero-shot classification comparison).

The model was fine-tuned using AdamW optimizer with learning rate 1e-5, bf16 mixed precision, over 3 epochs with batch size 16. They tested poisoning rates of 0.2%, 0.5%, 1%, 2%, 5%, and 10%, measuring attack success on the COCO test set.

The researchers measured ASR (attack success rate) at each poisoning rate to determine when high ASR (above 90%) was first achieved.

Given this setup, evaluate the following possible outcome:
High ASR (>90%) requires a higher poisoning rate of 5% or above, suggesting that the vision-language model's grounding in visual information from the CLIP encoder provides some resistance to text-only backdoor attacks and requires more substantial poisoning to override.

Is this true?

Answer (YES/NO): NO